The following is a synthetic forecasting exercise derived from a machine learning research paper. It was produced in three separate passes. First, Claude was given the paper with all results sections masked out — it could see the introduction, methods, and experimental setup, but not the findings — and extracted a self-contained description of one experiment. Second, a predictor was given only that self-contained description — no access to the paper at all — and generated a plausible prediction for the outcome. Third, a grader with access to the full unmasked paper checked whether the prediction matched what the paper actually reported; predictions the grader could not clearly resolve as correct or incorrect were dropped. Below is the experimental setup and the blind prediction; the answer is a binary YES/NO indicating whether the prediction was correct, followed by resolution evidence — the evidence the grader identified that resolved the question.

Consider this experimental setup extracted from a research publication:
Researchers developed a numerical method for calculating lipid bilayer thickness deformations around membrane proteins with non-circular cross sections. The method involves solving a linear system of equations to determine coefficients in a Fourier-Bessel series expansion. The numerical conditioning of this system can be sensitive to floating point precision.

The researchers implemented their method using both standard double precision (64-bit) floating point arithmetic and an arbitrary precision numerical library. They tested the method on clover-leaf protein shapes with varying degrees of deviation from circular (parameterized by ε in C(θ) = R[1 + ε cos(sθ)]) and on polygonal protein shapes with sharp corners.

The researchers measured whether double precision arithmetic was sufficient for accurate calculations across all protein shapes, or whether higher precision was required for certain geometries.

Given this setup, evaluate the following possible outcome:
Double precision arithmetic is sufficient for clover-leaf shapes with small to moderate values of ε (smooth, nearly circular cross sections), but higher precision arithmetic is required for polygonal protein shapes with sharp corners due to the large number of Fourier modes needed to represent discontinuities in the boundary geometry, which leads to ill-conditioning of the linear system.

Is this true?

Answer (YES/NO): NO